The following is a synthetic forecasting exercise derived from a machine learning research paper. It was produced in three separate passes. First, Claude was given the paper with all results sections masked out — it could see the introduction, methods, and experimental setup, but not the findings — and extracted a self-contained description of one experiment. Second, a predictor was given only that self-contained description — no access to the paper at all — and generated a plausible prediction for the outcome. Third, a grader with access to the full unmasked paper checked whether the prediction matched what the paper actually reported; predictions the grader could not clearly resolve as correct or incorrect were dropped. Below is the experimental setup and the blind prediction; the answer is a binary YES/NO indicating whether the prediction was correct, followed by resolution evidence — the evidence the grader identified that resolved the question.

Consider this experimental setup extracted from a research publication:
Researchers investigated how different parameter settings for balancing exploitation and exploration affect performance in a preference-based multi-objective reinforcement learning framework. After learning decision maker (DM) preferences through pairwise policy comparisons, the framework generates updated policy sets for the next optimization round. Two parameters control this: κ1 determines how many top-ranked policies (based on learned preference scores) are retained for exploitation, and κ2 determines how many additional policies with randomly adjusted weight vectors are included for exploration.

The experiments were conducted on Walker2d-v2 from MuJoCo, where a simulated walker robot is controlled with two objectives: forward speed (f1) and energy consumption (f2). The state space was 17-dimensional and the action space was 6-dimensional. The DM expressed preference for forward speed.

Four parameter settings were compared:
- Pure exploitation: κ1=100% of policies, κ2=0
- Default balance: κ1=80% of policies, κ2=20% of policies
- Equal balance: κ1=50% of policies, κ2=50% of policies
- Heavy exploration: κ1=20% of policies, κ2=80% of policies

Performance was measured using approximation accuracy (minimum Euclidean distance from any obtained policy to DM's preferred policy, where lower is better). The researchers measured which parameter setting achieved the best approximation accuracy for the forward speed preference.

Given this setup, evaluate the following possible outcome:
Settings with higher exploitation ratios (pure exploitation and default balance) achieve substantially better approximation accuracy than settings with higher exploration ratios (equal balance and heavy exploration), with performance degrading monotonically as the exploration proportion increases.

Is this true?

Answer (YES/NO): NO